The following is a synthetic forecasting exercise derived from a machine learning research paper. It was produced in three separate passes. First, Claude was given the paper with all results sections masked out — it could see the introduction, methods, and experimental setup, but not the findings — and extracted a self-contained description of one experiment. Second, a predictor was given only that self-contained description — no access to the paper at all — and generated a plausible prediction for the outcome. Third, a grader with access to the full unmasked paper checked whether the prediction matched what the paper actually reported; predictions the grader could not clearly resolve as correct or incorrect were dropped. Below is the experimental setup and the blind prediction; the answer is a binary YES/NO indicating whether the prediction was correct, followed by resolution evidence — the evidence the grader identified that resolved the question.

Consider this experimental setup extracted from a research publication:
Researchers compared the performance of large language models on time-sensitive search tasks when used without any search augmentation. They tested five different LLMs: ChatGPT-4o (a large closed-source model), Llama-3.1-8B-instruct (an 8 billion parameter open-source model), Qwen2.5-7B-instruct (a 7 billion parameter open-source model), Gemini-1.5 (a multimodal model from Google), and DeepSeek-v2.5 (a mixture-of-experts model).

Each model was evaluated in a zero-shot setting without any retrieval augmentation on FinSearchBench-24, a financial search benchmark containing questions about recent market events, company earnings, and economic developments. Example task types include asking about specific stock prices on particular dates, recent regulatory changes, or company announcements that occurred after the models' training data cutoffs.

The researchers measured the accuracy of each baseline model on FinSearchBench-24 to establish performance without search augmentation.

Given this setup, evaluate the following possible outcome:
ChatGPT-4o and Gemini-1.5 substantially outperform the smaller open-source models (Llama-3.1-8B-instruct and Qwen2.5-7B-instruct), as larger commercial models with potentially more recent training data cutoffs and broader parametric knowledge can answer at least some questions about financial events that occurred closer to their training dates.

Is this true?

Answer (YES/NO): NO